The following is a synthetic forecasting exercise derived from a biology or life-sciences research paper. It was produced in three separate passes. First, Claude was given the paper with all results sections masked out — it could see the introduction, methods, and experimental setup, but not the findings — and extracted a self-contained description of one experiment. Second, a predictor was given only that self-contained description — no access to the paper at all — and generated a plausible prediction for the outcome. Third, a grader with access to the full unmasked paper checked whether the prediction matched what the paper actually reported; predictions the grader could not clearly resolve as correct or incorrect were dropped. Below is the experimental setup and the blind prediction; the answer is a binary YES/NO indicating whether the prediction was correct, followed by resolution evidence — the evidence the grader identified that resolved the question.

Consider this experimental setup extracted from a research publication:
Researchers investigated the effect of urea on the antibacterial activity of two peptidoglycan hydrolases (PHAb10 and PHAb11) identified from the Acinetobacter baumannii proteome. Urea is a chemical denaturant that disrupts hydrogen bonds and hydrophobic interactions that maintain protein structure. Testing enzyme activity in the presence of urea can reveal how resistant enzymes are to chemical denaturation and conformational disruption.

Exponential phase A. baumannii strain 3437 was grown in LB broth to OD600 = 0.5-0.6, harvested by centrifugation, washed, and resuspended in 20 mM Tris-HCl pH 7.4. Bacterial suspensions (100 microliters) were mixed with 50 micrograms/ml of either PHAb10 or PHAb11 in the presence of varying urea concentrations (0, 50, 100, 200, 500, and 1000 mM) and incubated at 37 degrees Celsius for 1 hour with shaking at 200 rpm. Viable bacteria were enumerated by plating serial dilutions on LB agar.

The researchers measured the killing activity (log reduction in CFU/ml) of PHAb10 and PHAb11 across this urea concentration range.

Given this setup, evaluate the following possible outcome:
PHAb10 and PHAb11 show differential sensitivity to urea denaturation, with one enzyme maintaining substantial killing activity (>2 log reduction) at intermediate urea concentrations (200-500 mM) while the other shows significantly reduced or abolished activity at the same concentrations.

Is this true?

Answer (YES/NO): NO